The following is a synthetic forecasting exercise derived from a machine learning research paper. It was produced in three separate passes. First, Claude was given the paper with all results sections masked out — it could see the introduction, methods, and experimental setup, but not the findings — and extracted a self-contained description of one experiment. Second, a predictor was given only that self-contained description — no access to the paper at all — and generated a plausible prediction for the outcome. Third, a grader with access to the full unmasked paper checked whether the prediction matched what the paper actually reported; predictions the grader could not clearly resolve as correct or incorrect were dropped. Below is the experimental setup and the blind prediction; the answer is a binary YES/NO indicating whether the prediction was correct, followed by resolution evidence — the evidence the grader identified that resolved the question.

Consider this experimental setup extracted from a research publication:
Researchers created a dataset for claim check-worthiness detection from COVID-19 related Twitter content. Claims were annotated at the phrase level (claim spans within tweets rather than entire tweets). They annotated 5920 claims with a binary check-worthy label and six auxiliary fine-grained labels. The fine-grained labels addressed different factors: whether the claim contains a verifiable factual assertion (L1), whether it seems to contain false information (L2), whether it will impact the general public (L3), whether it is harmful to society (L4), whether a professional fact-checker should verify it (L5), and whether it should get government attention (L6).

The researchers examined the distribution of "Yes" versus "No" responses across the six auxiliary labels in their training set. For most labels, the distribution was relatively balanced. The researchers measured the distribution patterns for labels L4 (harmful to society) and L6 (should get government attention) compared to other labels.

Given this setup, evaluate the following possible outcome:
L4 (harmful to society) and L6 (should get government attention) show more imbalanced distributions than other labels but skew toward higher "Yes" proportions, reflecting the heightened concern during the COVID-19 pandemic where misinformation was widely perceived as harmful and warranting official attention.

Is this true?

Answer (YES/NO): NO